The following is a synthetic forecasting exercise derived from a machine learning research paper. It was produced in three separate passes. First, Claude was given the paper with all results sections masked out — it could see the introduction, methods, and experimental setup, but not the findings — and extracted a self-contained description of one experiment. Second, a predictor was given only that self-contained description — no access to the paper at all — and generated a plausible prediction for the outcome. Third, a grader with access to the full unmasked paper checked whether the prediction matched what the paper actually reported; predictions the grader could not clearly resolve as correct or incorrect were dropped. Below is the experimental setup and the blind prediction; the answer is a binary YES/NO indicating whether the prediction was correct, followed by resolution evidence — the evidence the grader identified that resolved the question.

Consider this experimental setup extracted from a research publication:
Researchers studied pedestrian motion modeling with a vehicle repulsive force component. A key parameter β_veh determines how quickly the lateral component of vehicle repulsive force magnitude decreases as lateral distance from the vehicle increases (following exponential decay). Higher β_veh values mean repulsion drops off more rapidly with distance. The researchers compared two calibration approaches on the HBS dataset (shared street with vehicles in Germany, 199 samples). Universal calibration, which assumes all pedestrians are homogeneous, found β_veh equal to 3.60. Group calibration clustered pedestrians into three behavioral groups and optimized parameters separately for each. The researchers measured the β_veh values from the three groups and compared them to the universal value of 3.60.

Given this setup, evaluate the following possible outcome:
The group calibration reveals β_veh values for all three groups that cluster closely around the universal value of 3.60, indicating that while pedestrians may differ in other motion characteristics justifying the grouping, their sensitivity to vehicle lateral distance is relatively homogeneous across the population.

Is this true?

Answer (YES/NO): NO